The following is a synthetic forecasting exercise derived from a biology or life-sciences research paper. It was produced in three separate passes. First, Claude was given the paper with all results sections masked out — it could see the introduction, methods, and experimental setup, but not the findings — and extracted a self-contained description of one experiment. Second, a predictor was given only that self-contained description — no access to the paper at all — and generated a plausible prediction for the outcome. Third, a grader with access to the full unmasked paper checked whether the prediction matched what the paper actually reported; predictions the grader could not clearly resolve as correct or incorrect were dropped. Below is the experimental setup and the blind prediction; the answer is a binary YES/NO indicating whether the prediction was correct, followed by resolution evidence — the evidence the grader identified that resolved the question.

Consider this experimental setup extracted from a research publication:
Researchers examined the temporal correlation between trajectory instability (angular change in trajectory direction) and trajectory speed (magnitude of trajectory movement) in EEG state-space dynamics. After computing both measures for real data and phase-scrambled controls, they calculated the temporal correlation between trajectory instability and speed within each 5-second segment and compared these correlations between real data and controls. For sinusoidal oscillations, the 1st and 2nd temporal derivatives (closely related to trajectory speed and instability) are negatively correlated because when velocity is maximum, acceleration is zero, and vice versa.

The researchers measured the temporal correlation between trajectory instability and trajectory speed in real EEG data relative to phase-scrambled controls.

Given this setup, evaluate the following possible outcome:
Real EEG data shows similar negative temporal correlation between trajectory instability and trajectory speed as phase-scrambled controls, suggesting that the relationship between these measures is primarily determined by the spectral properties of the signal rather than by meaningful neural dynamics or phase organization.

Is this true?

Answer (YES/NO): NO